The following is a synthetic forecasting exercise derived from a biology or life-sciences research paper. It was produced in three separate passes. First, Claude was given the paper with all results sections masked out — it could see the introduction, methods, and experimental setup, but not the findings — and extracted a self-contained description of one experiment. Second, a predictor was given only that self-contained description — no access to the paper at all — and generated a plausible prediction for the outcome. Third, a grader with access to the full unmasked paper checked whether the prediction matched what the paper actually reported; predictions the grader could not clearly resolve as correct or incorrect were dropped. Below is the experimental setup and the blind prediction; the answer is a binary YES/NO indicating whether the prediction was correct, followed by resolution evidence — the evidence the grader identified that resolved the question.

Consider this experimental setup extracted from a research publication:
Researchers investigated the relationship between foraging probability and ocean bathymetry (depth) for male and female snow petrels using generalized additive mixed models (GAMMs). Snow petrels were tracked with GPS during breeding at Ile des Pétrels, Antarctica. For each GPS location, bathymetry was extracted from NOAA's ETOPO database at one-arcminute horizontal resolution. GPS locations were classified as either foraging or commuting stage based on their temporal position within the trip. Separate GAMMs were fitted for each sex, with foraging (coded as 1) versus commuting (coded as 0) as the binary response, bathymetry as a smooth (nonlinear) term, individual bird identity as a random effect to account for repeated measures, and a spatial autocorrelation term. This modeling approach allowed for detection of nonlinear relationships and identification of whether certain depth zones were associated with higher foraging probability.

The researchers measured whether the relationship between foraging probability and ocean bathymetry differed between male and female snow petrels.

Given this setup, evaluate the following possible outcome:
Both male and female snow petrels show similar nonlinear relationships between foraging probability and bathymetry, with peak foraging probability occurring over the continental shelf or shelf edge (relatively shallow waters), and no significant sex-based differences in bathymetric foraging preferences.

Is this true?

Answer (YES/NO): NO